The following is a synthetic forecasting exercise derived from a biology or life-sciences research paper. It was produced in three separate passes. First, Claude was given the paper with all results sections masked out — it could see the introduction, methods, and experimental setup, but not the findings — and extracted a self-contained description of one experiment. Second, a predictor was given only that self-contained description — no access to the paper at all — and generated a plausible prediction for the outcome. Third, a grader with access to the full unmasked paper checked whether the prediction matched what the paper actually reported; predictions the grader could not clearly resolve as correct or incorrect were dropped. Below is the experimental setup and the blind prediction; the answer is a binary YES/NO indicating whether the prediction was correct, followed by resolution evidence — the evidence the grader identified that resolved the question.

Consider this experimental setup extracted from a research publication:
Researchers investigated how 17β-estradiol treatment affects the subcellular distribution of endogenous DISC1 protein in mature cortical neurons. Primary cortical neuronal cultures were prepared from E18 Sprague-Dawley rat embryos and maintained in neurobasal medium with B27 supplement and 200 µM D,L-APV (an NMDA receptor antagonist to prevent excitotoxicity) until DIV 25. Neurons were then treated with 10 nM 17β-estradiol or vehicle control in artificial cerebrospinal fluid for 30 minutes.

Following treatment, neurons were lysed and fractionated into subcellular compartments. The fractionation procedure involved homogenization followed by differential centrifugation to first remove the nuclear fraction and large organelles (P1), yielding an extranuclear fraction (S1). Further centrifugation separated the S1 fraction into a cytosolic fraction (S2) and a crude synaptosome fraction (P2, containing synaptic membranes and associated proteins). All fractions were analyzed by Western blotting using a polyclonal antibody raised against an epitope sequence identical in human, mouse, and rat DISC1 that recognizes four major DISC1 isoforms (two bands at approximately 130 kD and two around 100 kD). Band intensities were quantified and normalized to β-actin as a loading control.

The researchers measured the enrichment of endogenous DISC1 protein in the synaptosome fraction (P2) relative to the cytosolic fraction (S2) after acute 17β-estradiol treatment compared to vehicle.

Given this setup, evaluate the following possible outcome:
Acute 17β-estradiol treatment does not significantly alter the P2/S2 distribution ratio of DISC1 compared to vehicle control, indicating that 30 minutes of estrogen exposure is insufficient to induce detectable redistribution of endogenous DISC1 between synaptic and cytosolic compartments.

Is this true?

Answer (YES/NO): NO